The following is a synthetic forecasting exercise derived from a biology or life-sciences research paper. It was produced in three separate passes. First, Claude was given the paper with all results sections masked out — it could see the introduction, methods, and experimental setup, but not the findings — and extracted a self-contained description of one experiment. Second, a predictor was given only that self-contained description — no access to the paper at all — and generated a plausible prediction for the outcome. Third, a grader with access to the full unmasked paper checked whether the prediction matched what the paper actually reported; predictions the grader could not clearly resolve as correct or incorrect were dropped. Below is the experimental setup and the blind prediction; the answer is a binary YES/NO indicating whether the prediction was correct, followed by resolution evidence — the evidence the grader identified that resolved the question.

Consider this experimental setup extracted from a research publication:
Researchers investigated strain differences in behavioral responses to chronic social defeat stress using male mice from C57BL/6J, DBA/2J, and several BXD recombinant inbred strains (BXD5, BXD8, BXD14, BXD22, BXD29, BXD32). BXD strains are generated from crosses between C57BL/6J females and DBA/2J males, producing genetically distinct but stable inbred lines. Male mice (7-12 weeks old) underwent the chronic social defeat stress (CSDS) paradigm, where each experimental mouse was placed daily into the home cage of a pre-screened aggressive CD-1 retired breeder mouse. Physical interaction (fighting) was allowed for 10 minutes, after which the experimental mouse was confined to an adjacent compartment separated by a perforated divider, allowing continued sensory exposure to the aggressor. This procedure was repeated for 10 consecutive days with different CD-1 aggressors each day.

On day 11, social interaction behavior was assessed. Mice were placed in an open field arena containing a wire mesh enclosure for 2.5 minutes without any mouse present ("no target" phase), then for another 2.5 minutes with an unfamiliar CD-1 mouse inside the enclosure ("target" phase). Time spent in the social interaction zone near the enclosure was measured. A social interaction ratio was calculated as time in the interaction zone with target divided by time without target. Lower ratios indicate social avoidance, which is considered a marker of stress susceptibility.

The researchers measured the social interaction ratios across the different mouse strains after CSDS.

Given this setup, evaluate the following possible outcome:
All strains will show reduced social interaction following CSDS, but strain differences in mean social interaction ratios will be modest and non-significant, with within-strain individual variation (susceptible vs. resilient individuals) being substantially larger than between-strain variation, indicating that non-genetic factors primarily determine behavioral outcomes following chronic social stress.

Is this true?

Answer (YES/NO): NO